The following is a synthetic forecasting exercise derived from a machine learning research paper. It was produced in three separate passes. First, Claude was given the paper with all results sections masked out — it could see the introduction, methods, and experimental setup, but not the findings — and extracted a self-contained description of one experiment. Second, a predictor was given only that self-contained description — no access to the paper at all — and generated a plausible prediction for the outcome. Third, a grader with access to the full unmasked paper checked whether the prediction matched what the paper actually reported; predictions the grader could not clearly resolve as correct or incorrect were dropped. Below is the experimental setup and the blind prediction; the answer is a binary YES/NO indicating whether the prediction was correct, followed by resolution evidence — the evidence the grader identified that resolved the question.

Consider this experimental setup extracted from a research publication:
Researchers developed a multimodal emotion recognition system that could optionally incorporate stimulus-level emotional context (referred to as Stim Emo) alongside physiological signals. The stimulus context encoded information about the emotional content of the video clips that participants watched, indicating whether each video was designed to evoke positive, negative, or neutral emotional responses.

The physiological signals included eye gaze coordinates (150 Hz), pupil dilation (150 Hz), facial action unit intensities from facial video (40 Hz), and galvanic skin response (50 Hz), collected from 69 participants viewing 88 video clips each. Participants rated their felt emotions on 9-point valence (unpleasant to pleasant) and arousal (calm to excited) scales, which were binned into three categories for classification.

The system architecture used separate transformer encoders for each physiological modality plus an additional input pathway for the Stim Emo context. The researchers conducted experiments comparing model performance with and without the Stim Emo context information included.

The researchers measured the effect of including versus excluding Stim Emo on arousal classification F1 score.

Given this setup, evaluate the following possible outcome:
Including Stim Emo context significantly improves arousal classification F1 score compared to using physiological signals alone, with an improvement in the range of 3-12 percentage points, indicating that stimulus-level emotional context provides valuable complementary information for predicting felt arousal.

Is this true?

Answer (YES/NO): YES